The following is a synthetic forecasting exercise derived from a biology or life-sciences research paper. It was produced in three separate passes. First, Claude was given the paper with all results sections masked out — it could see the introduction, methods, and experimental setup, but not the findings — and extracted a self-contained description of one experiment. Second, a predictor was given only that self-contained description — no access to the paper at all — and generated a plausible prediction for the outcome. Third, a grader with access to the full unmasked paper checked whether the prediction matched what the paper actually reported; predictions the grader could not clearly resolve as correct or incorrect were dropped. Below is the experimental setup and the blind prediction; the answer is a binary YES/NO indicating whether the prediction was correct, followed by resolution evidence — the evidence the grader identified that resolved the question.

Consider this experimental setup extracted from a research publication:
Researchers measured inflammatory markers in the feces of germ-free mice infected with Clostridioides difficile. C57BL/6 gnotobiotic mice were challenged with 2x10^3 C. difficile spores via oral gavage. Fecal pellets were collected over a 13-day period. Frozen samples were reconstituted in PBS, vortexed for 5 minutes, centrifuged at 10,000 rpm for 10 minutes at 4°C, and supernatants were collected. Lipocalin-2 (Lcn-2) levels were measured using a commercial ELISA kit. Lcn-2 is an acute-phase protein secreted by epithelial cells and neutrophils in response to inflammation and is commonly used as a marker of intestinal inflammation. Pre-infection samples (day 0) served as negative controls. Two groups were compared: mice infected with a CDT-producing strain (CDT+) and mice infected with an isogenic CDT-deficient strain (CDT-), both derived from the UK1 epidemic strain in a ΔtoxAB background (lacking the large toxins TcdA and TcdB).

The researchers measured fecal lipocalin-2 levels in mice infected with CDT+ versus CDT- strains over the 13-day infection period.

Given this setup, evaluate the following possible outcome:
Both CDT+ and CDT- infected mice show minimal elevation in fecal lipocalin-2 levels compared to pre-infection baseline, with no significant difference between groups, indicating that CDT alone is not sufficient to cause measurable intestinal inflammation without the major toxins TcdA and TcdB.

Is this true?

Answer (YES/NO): NO